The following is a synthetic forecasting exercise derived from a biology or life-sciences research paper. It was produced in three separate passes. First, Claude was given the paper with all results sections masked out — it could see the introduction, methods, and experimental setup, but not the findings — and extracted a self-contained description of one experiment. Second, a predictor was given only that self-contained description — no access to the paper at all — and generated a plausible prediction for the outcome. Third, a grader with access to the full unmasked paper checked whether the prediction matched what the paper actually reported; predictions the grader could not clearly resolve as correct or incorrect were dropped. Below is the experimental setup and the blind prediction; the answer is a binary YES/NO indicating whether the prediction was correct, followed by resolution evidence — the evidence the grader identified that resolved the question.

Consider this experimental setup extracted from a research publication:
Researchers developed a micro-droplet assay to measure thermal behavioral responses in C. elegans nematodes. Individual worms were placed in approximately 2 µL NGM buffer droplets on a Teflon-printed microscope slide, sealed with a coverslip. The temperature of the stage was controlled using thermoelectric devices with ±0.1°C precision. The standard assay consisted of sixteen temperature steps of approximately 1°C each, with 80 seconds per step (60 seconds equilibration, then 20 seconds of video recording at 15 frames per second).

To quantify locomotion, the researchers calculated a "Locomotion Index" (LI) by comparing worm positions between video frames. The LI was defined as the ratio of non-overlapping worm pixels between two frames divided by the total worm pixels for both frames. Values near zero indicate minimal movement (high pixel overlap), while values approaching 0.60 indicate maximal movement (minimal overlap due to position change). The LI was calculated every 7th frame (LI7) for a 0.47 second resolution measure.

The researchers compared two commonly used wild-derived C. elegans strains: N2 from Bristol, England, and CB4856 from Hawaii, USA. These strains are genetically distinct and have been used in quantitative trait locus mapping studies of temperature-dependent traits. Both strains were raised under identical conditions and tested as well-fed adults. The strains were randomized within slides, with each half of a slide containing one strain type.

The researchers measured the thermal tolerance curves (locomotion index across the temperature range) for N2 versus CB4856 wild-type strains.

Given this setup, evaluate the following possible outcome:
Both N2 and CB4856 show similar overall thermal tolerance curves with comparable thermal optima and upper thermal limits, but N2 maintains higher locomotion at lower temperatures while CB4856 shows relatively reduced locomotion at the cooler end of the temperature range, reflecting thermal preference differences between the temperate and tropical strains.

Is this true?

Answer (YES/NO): NO